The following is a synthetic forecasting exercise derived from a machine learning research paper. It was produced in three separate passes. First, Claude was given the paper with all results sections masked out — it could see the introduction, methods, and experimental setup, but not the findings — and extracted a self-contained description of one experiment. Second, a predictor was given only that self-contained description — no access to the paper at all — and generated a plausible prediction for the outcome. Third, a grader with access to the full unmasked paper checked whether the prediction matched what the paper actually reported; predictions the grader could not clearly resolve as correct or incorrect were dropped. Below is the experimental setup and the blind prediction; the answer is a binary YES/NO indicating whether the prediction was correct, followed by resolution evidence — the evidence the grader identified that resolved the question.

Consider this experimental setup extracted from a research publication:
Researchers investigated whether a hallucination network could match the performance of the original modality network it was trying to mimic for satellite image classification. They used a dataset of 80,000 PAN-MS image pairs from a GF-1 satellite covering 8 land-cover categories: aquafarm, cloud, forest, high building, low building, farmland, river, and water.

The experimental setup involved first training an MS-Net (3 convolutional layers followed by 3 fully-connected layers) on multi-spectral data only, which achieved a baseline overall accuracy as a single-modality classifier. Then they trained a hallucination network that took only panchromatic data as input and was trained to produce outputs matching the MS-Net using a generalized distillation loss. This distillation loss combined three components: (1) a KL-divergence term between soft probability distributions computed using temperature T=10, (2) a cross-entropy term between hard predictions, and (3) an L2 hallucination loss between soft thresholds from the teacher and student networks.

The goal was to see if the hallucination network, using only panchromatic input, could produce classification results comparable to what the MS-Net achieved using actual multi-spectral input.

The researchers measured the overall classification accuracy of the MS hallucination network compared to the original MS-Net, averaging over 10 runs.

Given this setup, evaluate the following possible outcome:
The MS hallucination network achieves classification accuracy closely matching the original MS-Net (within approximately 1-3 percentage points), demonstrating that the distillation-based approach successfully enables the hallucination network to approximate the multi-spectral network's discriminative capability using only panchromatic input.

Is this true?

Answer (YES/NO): YES